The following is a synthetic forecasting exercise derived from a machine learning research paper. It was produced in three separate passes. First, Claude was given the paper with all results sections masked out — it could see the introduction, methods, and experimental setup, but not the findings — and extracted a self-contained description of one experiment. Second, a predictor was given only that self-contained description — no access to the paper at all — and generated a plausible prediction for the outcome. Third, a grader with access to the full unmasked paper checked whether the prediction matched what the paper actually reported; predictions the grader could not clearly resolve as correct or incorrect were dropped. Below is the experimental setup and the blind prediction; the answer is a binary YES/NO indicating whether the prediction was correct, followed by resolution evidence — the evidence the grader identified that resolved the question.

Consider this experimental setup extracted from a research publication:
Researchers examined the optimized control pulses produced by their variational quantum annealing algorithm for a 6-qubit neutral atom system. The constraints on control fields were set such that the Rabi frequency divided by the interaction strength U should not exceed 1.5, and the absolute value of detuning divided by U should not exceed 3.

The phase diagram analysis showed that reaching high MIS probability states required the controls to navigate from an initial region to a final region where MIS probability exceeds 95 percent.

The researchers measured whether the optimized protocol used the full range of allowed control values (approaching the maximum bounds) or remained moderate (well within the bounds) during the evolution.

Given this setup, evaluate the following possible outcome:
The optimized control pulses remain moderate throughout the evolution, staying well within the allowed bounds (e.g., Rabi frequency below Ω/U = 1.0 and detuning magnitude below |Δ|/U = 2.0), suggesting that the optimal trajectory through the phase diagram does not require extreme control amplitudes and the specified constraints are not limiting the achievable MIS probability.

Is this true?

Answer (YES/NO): YES